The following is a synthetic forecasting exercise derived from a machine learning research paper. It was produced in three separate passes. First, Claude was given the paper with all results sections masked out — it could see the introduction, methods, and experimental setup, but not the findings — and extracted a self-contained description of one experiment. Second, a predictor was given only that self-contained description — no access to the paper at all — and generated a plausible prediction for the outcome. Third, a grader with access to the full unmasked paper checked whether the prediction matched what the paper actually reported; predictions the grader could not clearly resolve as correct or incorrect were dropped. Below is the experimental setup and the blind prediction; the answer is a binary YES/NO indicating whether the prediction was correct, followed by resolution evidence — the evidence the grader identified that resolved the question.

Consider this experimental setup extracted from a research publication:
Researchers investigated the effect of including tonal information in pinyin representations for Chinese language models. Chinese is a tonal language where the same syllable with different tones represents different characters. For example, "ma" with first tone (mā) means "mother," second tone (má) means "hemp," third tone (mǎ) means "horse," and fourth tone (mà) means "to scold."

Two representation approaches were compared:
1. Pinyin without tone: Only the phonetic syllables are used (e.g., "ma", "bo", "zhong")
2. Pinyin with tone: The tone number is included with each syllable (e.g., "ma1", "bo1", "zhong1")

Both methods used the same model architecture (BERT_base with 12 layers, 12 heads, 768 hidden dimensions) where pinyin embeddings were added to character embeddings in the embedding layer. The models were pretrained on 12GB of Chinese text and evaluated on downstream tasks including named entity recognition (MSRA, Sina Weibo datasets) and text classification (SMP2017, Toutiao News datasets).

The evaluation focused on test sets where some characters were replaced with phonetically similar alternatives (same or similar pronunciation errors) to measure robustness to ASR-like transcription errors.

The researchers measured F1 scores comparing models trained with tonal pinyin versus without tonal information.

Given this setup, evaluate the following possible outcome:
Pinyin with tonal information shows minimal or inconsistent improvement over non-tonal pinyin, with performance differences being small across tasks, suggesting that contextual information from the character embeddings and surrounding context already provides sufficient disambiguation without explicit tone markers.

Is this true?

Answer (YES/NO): NO